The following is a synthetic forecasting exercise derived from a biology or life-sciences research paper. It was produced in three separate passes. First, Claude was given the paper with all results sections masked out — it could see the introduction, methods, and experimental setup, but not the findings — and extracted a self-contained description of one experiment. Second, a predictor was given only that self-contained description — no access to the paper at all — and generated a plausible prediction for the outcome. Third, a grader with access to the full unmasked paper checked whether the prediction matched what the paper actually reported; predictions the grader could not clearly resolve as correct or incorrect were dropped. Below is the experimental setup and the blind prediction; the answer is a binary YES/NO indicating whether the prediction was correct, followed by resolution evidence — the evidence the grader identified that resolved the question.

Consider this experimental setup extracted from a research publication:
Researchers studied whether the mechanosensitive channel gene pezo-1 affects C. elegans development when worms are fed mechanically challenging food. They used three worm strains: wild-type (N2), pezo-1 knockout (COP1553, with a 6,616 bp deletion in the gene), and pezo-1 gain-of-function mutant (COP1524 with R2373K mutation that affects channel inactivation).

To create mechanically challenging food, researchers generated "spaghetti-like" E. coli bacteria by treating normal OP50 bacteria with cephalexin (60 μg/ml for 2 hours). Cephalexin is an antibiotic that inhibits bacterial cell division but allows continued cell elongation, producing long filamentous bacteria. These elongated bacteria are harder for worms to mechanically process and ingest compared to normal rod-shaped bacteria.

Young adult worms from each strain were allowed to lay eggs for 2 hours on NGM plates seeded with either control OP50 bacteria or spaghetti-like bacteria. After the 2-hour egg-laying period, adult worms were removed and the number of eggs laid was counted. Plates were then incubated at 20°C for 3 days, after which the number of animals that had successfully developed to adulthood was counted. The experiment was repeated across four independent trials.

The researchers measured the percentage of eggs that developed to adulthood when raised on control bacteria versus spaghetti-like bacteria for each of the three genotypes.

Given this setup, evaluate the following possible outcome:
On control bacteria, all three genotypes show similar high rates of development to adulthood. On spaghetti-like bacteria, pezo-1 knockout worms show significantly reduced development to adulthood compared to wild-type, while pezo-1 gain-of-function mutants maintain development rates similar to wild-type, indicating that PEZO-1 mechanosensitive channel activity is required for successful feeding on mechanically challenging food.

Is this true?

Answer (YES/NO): NO